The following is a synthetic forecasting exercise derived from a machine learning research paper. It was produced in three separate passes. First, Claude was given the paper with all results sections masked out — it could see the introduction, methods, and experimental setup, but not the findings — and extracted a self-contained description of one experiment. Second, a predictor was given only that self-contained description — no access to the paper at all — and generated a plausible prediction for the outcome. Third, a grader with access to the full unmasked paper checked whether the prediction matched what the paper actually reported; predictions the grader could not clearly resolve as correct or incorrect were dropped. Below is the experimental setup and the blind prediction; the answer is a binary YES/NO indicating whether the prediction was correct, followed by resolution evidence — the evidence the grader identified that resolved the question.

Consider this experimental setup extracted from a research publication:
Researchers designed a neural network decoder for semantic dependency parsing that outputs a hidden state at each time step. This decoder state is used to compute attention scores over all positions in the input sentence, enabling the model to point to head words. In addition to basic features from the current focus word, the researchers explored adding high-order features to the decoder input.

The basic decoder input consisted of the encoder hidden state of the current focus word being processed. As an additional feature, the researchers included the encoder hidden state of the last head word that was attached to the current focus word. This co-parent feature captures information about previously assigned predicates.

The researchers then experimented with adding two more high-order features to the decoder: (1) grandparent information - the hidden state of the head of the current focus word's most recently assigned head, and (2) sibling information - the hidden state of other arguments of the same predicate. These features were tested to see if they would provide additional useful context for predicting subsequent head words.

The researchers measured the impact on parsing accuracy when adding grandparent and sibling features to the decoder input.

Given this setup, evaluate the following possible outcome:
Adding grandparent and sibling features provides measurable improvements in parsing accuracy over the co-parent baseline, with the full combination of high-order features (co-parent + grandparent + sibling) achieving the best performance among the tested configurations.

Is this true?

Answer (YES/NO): NO